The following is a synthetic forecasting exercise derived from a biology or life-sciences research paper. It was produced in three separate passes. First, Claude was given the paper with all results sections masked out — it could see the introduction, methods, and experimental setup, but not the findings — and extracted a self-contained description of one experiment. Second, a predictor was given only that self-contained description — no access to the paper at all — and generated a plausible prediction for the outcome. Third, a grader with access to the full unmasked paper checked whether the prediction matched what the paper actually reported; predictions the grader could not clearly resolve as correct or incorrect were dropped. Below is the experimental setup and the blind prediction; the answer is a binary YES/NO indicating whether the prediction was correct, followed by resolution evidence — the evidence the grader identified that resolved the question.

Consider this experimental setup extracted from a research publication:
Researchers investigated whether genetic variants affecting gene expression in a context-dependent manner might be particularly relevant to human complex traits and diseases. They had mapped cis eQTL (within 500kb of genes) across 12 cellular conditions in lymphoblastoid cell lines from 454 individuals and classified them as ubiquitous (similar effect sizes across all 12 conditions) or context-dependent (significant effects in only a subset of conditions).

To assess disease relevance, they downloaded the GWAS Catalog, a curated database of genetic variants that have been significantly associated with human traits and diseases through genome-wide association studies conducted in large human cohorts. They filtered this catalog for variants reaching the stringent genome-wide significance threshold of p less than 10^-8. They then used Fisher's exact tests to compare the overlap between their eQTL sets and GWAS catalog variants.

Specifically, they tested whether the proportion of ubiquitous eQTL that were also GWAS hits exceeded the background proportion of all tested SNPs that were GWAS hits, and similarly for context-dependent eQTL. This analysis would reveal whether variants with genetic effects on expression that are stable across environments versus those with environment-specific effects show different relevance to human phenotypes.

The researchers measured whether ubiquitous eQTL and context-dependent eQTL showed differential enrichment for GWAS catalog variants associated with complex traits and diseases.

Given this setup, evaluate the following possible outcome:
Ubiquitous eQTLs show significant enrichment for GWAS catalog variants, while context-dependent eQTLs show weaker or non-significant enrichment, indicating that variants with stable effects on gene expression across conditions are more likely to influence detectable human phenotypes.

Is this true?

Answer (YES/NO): YES